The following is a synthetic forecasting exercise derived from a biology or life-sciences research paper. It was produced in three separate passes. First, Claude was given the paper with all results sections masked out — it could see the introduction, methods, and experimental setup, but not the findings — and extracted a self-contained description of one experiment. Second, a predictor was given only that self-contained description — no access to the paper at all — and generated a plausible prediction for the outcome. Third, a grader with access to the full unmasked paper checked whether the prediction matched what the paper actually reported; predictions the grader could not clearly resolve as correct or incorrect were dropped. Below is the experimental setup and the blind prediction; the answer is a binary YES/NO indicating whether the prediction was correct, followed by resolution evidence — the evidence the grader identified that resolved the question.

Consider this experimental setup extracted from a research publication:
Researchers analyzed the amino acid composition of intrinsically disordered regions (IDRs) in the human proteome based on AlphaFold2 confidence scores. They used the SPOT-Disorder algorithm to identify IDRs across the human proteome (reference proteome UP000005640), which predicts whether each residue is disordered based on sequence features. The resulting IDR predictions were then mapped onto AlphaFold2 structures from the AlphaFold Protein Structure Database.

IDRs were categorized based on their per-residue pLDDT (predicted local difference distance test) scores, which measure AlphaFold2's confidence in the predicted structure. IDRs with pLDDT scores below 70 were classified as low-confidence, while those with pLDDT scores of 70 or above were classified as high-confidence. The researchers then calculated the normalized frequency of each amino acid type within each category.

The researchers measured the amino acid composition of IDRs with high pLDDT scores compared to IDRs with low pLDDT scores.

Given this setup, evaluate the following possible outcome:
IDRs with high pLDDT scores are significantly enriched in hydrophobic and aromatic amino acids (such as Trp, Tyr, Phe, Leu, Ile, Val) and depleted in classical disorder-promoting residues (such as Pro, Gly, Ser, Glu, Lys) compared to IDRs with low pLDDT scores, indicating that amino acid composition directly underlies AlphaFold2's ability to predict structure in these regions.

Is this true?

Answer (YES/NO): NO